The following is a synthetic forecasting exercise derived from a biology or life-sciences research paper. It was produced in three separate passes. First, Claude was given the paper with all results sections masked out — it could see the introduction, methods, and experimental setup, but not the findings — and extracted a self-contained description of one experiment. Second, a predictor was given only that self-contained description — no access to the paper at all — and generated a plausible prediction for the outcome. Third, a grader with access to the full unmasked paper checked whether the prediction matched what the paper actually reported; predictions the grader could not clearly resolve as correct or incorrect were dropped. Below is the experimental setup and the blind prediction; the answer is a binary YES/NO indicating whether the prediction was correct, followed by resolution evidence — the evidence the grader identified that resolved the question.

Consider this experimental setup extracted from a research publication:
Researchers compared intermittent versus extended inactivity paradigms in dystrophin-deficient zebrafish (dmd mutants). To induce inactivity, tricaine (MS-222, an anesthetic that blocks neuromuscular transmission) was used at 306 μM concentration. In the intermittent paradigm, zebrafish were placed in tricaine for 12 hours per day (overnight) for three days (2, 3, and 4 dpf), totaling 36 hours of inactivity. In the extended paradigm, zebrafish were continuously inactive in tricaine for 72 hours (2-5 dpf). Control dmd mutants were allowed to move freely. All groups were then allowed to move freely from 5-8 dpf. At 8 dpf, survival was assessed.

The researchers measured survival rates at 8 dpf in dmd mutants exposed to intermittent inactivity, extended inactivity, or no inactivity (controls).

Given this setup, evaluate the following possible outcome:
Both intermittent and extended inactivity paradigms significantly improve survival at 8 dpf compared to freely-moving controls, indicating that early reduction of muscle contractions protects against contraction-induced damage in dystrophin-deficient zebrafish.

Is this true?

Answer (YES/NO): NO